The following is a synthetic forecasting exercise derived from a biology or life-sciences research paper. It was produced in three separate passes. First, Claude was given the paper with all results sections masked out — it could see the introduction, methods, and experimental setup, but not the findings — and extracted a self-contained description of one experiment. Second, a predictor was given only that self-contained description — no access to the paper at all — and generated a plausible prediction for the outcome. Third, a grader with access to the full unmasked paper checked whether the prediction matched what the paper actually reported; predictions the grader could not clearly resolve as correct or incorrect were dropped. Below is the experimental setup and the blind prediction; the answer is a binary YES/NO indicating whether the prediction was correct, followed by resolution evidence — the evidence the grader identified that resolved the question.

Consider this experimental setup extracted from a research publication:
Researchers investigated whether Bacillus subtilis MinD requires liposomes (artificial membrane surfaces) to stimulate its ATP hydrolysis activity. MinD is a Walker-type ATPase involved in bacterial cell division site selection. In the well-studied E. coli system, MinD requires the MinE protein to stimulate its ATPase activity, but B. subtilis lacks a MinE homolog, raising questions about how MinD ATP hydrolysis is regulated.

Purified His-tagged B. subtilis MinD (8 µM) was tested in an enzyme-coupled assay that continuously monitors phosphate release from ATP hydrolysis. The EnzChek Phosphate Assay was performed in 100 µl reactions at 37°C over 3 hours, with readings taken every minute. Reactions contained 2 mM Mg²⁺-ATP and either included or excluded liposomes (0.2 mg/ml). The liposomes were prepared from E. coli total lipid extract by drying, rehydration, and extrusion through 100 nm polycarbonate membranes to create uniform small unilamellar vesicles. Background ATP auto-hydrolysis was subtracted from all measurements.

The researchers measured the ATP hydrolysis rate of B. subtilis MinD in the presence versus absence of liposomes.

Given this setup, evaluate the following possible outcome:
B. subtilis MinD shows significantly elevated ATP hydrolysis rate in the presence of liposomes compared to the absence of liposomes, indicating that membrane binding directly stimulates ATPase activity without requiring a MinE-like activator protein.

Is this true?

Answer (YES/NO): YES